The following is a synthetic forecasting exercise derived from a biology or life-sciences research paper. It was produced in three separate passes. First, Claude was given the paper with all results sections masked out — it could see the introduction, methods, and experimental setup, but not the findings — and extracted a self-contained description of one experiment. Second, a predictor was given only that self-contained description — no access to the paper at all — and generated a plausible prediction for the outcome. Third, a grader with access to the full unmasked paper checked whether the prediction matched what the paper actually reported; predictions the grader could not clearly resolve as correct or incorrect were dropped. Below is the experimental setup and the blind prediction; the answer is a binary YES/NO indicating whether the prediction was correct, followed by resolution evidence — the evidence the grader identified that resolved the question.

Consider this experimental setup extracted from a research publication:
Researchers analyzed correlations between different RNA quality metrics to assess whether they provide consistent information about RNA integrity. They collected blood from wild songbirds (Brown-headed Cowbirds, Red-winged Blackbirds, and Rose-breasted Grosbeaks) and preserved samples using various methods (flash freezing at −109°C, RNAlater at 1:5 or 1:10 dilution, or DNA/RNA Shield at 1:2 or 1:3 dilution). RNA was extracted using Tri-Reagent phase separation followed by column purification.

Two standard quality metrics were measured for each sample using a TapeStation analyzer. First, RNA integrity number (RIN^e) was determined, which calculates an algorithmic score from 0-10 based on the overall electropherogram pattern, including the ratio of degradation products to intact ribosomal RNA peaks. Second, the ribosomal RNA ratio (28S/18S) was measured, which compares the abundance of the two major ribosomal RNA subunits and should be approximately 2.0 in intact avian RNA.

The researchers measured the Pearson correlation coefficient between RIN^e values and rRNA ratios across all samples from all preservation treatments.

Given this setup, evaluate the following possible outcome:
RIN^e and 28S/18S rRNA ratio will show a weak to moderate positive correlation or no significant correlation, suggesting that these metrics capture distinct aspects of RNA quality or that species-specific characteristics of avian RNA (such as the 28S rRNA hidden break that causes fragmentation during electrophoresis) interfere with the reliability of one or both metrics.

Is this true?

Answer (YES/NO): NO